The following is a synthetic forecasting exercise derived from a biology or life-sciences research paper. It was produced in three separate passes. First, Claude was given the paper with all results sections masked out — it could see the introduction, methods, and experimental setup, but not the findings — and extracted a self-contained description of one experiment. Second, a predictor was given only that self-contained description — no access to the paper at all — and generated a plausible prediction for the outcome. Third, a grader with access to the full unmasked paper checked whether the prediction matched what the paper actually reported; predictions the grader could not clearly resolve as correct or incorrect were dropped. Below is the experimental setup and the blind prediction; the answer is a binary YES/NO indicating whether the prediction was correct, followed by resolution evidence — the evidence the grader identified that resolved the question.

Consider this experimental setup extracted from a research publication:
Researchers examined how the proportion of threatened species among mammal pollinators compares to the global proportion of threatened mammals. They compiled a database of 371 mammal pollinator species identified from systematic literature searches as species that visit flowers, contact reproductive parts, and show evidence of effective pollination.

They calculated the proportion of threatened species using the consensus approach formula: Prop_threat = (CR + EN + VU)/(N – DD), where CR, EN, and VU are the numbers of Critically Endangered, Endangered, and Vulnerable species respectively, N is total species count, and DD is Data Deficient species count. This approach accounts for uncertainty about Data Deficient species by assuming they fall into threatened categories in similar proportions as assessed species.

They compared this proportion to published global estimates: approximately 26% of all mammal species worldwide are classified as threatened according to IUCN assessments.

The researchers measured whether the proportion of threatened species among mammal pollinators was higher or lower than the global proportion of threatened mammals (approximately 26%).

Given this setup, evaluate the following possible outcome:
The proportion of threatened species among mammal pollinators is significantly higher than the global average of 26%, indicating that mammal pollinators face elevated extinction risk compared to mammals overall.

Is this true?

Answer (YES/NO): NO